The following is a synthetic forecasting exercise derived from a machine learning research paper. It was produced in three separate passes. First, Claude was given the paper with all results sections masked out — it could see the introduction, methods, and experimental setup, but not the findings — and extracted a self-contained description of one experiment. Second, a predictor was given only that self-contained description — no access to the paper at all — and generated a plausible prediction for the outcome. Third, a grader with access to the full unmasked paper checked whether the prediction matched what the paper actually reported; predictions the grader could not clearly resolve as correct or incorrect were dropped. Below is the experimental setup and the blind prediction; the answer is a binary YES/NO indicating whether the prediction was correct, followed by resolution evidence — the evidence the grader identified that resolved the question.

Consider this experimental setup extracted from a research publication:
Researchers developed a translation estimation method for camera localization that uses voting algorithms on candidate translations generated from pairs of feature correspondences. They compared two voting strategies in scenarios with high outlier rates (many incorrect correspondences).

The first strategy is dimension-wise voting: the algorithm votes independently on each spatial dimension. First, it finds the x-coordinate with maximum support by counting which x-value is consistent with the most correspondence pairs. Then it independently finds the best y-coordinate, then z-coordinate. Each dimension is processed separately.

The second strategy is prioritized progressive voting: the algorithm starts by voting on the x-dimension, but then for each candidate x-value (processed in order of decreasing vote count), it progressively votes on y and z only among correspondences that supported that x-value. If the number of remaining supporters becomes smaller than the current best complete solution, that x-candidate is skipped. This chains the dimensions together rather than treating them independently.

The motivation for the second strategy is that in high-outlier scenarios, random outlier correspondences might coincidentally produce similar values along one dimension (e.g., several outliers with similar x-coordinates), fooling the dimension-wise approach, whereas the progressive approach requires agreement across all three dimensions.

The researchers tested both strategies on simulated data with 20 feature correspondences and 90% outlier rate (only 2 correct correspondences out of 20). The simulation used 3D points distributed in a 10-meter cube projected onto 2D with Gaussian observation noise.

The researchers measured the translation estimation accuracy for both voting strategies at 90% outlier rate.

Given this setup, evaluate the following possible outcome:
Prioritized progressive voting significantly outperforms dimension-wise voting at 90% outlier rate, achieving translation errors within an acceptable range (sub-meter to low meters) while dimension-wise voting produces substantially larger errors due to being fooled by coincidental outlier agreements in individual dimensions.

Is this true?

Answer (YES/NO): NO